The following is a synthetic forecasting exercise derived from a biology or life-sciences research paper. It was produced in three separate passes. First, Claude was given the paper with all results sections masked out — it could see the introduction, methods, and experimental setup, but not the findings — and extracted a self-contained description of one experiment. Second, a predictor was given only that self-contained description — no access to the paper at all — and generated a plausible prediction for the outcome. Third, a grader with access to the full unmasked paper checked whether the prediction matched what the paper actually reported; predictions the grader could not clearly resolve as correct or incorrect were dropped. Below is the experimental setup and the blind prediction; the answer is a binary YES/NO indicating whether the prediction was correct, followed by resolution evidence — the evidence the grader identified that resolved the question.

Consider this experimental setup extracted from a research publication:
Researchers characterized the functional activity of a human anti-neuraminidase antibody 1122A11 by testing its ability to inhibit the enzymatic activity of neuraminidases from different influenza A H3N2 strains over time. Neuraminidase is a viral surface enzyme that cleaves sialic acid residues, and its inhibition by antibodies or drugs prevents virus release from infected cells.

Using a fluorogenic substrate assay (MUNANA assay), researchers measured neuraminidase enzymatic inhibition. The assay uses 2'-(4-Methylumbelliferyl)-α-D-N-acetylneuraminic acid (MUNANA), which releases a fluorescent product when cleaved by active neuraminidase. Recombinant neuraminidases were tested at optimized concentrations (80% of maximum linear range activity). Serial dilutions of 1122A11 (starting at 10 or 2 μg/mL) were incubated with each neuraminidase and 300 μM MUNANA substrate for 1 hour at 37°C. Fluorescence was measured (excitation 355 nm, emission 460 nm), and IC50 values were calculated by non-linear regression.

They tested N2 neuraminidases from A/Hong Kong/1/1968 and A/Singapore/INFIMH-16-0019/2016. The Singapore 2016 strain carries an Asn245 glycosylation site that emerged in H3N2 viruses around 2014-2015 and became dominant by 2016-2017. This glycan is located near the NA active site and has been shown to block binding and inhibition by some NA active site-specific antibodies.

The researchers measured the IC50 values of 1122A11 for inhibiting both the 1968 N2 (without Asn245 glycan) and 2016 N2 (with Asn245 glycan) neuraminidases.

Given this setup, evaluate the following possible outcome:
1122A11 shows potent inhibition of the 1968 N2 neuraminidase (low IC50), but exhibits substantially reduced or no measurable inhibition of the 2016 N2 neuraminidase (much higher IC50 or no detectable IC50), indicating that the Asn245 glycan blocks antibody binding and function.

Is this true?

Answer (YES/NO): NO